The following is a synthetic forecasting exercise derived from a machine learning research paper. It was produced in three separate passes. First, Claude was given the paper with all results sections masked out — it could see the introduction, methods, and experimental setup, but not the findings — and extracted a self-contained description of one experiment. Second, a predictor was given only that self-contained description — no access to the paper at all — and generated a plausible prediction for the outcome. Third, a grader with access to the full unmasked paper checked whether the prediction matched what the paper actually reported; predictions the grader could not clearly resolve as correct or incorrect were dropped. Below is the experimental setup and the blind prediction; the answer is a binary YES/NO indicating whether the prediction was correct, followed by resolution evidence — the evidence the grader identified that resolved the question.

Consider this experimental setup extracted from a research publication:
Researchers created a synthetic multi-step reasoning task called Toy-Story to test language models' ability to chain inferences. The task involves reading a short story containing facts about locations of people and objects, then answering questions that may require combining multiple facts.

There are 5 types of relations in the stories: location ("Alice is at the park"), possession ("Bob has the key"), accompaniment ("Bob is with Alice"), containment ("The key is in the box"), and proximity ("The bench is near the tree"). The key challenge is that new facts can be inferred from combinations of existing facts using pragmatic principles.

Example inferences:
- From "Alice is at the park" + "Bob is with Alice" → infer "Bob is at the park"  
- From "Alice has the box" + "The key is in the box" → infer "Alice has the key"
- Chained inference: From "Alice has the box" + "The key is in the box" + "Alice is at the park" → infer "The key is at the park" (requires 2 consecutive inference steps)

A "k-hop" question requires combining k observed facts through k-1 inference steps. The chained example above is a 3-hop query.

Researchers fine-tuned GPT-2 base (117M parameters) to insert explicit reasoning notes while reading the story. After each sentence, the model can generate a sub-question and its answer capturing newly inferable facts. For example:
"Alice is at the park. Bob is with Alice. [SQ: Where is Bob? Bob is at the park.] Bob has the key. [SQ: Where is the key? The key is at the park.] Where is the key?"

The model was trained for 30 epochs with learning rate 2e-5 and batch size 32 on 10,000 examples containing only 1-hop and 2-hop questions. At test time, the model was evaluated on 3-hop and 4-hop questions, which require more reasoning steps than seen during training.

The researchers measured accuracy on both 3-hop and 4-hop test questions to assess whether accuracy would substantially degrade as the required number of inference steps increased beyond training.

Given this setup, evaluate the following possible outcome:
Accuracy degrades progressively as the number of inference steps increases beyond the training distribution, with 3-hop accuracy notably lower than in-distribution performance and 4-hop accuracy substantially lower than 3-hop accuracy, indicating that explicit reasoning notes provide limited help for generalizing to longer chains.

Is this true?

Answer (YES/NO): NO